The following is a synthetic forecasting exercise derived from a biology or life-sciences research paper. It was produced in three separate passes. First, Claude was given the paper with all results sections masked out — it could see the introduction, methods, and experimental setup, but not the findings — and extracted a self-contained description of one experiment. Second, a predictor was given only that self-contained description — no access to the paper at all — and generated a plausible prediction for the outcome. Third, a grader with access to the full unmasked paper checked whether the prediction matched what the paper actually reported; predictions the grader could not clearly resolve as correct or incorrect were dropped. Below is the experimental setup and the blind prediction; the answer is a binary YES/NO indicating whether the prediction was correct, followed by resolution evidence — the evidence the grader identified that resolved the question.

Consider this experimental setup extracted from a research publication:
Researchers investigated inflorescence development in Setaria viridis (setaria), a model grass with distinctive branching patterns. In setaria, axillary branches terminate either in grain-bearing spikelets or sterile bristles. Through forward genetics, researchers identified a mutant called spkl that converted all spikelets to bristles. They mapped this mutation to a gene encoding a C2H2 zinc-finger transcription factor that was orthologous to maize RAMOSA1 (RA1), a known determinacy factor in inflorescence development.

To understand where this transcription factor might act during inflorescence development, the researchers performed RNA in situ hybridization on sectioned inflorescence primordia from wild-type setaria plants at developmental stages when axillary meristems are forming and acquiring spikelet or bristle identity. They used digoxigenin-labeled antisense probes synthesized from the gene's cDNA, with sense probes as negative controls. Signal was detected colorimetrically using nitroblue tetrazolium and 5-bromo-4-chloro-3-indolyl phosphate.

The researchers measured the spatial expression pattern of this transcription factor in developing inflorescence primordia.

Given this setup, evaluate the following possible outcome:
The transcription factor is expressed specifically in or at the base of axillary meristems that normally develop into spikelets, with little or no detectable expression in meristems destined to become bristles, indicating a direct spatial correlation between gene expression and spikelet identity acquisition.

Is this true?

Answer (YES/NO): YES